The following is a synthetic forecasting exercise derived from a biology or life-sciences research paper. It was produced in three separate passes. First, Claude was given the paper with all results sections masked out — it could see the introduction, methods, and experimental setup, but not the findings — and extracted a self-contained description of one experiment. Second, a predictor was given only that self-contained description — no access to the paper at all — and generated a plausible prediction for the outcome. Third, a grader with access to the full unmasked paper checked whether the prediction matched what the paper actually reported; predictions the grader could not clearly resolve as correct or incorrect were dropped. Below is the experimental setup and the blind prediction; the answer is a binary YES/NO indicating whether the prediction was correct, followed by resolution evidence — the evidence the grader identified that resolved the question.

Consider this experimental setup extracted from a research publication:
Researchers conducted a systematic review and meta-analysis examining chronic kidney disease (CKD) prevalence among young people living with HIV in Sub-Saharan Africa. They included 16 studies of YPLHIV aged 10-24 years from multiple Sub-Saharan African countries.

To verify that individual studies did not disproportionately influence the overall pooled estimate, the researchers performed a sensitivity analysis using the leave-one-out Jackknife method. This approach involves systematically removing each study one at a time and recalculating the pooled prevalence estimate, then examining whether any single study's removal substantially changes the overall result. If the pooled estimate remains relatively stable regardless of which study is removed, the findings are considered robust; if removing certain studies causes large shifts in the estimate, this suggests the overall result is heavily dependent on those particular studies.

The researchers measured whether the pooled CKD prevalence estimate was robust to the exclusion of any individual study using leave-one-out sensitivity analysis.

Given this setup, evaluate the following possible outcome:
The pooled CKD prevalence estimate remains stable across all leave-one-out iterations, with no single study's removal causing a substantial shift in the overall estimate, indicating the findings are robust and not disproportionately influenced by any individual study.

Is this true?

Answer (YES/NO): YES